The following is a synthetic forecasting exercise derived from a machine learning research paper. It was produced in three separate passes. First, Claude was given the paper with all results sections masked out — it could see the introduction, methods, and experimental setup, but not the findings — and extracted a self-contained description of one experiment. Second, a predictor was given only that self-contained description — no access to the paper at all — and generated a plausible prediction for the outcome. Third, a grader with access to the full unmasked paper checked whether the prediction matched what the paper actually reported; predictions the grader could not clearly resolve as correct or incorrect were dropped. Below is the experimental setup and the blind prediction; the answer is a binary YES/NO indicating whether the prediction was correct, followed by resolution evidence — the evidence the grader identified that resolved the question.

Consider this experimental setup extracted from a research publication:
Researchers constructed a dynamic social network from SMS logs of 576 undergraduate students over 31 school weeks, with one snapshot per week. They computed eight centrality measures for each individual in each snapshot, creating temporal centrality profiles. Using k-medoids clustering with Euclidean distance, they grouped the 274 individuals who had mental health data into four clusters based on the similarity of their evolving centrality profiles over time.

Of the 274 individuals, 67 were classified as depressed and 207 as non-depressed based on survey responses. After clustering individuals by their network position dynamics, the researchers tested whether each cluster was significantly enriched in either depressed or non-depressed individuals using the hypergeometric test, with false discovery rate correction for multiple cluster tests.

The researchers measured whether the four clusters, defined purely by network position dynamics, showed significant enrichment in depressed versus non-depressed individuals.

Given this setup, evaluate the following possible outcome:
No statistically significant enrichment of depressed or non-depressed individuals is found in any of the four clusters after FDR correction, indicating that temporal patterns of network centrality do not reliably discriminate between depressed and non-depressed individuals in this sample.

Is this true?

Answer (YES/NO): NO